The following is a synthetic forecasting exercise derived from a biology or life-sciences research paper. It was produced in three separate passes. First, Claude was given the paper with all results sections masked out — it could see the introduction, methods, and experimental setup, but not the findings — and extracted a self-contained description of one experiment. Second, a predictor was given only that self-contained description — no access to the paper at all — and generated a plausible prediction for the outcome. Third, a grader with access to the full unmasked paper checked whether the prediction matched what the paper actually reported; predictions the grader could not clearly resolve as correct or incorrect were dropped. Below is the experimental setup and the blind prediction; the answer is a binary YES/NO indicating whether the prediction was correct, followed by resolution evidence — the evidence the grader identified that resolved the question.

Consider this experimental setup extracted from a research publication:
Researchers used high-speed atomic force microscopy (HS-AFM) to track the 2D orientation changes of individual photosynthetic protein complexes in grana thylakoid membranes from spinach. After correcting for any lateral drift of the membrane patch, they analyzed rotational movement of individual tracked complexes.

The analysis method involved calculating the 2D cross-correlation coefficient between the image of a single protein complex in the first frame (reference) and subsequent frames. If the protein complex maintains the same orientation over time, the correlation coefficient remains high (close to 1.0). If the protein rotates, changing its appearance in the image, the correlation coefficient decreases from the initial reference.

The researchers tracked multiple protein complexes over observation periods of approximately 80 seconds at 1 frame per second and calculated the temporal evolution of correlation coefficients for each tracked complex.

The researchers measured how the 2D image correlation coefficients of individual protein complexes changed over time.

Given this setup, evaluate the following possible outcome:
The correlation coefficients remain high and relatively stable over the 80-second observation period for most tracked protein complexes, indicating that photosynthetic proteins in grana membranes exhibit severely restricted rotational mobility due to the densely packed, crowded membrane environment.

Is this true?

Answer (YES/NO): NO